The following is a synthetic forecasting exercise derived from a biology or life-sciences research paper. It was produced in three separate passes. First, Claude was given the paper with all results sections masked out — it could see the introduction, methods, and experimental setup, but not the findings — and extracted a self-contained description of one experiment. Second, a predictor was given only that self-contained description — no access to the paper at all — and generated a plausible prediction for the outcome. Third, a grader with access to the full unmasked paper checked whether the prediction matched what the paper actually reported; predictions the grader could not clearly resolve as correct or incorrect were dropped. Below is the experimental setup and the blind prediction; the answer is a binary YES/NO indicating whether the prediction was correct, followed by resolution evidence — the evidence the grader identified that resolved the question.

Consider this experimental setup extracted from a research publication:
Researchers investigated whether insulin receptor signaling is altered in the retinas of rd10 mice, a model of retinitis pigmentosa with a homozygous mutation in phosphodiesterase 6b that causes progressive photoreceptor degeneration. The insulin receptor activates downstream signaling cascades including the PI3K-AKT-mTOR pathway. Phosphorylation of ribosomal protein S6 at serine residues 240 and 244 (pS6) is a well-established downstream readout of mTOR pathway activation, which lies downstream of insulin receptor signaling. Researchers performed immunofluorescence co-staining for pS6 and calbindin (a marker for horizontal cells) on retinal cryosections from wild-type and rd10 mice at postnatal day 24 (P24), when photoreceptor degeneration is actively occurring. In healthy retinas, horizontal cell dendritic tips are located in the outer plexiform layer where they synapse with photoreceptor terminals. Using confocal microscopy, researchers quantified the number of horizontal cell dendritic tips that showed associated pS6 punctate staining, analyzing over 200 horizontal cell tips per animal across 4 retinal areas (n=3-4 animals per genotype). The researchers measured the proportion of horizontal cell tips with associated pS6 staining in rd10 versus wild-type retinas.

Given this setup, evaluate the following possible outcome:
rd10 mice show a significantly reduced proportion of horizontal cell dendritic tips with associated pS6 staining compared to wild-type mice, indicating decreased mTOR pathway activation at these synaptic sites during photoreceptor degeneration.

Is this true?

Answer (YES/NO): YES